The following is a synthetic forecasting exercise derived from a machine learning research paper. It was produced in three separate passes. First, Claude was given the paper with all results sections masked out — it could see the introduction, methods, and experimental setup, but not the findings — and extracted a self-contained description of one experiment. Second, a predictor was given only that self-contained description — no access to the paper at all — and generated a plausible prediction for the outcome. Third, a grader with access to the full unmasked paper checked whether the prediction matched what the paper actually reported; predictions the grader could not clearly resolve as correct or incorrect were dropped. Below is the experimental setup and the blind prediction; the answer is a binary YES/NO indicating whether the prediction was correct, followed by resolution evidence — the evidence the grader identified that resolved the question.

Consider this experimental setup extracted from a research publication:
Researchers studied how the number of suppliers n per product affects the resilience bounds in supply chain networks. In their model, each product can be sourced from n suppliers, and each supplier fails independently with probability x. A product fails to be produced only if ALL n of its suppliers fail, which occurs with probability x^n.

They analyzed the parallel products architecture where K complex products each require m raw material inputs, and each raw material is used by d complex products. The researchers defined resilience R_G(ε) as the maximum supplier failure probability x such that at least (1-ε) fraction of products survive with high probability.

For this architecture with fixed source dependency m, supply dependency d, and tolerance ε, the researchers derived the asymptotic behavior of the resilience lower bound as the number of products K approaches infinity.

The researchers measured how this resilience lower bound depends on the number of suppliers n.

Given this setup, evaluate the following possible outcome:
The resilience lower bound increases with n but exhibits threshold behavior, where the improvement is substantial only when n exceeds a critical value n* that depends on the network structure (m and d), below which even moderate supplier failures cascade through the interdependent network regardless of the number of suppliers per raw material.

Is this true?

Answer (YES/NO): NO